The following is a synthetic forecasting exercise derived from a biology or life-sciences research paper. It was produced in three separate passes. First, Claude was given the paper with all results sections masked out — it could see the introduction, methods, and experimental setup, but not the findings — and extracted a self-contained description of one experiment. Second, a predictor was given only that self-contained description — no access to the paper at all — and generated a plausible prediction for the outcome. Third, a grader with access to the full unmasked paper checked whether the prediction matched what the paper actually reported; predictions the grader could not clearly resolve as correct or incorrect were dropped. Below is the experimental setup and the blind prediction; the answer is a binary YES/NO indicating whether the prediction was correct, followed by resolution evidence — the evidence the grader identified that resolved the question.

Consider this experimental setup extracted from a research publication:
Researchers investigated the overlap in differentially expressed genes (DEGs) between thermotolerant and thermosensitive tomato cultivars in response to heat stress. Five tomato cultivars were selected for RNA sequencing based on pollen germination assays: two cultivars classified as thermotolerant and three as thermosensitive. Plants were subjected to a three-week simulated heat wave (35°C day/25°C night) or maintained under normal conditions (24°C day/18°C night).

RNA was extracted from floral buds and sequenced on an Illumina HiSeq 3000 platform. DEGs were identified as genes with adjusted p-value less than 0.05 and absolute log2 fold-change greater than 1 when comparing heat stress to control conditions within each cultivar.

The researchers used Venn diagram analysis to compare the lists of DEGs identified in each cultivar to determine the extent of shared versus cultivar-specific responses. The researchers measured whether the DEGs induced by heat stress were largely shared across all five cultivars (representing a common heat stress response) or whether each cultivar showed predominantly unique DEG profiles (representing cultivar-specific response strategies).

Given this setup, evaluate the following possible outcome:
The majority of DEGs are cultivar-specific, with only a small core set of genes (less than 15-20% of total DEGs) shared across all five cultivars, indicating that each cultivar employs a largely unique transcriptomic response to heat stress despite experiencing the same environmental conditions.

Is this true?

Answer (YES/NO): NO